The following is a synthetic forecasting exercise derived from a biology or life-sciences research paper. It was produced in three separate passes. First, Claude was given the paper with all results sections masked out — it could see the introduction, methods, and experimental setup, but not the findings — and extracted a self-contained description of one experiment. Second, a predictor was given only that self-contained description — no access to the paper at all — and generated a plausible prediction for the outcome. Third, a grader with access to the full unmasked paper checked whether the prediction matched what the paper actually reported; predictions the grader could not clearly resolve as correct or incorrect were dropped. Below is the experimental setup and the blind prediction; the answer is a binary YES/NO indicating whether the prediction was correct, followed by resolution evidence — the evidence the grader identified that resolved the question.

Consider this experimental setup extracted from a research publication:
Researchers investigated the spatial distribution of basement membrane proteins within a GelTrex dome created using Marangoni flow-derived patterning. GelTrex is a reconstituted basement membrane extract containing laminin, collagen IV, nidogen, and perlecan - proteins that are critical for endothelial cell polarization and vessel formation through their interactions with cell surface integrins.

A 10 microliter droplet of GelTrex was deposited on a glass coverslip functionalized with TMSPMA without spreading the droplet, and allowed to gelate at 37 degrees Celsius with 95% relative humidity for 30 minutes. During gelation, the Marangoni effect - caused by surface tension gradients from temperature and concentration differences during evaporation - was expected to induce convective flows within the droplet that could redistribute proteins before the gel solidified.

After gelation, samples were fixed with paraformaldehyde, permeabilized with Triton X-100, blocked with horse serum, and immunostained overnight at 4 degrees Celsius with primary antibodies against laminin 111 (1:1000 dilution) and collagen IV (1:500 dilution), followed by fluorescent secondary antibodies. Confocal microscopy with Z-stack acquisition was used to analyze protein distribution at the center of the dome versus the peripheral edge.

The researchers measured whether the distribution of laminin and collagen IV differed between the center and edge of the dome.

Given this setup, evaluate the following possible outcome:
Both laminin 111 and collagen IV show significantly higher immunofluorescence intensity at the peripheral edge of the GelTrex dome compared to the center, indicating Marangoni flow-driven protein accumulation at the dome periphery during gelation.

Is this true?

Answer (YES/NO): YES